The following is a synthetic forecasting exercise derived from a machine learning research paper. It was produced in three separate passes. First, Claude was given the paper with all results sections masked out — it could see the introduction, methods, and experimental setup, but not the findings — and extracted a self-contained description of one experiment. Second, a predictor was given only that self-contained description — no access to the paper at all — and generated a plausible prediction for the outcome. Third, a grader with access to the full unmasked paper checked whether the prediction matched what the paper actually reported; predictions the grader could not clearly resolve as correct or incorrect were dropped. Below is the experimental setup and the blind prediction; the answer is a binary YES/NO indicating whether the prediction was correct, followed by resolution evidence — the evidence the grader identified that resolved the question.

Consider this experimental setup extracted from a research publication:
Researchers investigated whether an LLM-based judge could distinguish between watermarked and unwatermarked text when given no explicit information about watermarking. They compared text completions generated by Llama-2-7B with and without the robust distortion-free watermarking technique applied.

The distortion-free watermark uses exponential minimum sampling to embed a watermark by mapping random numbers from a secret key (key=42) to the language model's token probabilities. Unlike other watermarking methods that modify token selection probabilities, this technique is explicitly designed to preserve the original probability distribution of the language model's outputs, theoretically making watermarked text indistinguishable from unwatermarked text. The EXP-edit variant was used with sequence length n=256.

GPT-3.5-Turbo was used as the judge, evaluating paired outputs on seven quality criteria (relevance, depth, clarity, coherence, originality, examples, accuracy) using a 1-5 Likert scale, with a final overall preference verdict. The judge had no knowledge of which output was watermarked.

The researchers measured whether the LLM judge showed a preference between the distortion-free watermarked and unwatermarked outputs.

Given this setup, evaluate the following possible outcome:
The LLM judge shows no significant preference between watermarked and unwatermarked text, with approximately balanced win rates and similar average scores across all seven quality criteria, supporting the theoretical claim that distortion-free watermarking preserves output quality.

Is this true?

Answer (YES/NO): NO